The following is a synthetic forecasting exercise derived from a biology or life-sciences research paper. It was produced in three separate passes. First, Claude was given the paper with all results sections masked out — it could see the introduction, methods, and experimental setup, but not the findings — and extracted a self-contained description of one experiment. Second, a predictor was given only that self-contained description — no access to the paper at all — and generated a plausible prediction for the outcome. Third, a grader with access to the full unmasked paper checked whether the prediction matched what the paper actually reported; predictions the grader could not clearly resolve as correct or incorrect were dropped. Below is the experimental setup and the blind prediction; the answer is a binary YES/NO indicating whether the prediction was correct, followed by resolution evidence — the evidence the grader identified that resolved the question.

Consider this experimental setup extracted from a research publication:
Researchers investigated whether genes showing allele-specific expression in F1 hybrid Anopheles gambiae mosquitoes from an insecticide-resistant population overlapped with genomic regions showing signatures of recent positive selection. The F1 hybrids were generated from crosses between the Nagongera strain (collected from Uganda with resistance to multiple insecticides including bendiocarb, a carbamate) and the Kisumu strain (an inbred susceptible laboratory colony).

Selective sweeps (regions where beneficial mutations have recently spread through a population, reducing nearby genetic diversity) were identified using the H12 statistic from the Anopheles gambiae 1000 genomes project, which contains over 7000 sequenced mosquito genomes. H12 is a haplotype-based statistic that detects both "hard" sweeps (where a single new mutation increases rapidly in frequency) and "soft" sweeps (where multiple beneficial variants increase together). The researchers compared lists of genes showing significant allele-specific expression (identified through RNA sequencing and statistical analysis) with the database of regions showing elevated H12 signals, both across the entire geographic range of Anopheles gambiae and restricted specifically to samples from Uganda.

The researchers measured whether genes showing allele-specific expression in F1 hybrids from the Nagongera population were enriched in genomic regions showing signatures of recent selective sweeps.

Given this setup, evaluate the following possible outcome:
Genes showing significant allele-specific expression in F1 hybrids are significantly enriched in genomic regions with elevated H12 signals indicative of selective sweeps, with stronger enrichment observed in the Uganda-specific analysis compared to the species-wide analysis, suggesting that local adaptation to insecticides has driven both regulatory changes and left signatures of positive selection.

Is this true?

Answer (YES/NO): NO